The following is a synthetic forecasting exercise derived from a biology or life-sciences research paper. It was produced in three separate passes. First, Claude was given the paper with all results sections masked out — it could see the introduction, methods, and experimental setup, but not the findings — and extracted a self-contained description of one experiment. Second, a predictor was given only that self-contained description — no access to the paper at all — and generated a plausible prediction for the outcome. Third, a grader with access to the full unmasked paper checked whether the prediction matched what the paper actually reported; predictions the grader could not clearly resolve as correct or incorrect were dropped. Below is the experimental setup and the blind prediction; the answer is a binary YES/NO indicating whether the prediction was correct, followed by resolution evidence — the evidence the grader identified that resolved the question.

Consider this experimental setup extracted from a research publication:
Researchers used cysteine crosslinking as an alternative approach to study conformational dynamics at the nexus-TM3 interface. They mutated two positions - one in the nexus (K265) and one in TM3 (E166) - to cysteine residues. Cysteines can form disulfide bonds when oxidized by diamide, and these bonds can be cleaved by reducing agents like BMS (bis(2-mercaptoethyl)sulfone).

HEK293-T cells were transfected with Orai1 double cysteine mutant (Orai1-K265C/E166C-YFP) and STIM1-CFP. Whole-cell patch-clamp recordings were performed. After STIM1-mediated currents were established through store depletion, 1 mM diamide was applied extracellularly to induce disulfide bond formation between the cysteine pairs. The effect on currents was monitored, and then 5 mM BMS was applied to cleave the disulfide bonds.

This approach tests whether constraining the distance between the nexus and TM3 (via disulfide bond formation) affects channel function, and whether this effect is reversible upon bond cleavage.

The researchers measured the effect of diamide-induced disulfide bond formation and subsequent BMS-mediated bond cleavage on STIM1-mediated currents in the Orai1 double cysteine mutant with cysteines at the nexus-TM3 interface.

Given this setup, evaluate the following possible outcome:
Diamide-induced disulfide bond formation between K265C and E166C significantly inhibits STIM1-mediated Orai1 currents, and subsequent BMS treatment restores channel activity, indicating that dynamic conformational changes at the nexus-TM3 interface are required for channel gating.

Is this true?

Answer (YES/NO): YES